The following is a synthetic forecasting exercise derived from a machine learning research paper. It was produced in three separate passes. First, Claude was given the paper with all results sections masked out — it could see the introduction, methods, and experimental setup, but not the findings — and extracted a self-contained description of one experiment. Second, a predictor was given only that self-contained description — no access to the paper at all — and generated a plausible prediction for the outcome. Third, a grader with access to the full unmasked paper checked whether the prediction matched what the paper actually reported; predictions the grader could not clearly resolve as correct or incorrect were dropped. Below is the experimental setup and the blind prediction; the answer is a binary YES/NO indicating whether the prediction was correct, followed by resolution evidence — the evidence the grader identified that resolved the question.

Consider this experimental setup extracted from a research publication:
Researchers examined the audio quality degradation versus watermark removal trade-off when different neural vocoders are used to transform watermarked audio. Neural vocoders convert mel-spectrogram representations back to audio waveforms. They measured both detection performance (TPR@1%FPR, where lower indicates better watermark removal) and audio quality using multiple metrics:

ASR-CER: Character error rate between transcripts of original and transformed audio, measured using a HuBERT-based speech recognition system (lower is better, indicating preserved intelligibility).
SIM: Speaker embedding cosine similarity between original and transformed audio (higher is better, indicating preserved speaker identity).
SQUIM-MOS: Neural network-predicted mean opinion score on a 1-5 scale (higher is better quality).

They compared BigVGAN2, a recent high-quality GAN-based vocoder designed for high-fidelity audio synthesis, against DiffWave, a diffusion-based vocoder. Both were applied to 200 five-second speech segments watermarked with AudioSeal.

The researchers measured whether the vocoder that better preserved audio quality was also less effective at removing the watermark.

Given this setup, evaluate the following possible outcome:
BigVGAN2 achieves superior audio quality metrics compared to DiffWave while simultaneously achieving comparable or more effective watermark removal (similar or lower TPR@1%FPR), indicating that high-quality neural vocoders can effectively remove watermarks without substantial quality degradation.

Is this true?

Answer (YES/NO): NO